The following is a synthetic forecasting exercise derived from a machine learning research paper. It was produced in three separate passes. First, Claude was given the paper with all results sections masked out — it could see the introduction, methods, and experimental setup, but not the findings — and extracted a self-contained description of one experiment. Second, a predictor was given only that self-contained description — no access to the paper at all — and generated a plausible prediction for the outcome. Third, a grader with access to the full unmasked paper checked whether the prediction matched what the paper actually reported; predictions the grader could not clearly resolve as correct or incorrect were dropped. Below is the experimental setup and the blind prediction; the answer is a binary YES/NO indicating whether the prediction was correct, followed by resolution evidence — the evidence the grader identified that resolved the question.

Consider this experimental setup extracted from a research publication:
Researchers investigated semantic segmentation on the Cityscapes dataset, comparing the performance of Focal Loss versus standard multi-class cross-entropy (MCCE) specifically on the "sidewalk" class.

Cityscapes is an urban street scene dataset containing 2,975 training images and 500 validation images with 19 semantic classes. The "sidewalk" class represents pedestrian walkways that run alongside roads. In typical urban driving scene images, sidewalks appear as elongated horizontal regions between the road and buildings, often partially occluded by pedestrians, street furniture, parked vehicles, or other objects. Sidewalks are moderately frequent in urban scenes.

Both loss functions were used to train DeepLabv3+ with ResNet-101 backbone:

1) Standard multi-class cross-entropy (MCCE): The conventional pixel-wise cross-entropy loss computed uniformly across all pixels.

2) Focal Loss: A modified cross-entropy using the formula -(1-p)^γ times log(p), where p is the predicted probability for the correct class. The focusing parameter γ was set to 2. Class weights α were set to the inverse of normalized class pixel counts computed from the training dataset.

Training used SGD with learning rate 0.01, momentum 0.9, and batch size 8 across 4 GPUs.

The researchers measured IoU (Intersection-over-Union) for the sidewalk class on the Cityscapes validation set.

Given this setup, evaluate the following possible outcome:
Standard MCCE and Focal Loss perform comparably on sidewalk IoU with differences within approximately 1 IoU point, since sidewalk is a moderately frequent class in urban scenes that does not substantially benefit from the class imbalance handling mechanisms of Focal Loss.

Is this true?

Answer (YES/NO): NO